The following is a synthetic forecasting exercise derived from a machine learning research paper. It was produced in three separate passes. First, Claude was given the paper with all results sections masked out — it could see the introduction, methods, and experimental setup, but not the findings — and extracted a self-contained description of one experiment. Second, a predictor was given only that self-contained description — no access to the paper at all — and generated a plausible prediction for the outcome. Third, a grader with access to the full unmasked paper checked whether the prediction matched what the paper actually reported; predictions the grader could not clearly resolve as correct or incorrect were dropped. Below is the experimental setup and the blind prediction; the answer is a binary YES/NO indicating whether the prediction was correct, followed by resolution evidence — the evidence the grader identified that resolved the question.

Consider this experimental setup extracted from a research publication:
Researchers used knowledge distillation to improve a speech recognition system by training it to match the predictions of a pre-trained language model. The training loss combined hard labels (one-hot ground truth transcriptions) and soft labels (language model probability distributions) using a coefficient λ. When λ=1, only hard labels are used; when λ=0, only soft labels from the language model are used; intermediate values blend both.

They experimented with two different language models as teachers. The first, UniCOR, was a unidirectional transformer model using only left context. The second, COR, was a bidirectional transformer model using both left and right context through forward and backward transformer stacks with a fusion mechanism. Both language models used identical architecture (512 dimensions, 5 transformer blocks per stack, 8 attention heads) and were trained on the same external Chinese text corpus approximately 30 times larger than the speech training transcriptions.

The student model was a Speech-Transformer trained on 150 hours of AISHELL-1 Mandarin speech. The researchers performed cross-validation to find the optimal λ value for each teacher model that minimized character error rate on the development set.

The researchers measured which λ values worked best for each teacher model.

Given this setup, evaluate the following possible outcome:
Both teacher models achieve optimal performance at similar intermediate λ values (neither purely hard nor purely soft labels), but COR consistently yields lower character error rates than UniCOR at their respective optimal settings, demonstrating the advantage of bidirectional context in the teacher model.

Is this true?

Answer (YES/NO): NO